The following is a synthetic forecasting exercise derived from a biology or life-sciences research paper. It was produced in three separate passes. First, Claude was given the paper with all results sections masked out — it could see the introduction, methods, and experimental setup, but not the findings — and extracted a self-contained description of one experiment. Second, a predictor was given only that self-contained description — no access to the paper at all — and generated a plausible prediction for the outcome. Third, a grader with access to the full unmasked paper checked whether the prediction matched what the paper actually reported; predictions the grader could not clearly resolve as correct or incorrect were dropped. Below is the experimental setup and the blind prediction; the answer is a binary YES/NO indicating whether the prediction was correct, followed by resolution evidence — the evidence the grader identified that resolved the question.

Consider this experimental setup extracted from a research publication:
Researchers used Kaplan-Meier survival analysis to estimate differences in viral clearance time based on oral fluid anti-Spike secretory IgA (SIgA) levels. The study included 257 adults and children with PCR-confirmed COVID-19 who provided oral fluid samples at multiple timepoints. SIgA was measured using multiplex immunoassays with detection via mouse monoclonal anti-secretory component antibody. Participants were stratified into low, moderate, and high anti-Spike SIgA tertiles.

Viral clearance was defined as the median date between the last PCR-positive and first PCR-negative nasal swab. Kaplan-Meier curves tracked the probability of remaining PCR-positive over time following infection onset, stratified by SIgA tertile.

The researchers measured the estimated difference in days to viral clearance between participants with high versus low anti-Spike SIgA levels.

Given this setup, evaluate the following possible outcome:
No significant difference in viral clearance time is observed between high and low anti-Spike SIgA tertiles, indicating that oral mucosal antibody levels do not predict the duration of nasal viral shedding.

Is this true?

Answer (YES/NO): NO